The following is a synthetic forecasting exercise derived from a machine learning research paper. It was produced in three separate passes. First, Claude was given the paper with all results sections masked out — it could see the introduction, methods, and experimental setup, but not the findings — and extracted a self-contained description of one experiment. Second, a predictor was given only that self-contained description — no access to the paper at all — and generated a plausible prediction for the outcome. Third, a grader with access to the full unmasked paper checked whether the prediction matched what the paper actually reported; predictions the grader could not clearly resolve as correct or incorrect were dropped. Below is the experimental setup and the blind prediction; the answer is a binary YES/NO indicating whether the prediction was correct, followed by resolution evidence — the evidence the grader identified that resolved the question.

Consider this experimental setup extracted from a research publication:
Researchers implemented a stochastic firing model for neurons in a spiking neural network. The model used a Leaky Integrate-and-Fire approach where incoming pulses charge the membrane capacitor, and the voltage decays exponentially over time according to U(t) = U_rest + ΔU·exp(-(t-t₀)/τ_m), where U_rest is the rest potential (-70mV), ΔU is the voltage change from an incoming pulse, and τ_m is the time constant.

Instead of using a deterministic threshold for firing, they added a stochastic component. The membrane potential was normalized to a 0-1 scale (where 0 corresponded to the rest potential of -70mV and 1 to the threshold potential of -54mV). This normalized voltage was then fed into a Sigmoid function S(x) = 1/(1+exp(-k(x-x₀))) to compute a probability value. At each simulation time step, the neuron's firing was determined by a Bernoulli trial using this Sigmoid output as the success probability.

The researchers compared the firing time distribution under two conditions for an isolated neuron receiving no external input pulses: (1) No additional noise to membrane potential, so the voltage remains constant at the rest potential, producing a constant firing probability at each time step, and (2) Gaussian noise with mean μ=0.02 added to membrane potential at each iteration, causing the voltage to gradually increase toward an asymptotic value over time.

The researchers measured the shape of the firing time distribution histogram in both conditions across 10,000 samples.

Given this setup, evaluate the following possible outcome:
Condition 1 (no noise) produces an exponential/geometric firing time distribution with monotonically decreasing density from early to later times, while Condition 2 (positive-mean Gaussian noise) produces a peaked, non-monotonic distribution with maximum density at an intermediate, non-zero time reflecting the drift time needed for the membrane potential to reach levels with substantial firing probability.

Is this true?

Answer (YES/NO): YES